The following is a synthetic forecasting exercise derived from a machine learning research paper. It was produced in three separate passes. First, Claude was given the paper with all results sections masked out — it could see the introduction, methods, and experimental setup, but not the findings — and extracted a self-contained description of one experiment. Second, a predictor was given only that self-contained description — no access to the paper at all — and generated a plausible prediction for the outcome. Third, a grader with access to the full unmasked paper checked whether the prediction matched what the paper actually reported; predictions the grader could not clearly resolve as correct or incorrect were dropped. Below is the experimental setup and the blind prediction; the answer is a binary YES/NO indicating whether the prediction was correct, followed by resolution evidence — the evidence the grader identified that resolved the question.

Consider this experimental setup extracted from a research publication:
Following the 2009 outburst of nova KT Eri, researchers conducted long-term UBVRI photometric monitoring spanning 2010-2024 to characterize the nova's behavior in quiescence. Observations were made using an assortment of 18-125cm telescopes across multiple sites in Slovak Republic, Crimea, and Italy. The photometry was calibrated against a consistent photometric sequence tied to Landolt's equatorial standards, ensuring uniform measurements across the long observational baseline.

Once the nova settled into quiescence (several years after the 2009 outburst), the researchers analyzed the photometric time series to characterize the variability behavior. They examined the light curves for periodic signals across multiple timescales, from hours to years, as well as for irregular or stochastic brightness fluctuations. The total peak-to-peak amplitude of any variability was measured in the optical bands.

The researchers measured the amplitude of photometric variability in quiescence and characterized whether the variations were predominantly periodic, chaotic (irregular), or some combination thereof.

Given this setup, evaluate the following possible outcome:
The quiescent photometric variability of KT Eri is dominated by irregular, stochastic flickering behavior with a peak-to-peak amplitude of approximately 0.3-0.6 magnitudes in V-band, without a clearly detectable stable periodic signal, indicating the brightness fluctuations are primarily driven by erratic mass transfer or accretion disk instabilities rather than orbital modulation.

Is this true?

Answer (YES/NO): NO